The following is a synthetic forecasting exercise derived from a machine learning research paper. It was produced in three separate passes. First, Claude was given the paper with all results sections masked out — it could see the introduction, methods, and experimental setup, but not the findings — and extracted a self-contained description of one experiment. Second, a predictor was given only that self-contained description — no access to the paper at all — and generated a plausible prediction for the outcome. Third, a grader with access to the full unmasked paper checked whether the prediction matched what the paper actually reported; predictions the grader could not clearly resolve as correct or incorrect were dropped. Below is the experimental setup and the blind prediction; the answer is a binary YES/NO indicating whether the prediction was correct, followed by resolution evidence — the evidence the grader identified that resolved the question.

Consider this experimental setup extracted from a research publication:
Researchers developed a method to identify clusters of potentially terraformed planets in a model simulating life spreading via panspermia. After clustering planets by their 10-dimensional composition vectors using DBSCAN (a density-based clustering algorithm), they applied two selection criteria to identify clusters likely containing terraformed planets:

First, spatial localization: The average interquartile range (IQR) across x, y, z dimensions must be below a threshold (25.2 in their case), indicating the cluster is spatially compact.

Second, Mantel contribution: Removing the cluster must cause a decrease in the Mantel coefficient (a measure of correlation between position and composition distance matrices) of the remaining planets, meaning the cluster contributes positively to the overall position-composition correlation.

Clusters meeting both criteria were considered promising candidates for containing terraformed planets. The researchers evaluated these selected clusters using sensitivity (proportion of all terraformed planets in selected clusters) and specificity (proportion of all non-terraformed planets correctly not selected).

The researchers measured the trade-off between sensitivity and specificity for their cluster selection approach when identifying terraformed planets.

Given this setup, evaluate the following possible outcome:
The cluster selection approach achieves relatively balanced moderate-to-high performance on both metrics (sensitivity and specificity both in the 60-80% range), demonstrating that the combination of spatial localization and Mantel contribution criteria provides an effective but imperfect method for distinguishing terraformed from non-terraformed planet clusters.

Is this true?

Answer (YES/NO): NO